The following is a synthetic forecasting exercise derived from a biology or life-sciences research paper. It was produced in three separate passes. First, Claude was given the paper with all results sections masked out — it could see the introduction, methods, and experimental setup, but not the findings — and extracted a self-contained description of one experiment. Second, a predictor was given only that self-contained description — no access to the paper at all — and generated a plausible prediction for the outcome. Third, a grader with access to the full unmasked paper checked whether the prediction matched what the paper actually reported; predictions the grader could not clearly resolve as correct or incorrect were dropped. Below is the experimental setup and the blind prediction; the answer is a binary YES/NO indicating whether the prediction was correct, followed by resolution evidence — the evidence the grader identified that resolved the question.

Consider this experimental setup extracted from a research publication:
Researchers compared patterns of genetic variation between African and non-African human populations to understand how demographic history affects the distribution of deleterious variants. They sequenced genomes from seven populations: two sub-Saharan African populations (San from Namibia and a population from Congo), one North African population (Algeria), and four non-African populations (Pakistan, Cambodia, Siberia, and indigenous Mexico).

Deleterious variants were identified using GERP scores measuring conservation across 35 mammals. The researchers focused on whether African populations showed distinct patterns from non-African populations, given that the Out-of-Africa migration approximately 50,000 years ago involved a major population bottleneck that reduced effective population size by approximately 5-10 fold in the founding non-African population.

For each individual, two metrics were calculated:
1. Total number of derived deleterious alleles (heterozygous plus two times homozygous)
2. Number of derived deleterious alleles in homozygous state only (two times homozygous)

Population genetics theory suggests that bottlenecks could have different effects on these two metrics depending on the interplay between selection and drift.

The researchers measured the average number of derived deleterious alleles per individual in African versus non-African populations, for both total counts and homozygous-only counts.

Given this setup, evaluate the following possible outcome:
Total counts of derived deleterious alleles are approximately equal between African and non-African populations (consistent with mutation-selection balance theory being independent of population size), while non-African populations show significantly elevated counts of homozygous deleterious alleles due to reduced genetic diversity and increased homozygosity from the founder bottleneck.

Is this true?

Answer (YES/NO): NO